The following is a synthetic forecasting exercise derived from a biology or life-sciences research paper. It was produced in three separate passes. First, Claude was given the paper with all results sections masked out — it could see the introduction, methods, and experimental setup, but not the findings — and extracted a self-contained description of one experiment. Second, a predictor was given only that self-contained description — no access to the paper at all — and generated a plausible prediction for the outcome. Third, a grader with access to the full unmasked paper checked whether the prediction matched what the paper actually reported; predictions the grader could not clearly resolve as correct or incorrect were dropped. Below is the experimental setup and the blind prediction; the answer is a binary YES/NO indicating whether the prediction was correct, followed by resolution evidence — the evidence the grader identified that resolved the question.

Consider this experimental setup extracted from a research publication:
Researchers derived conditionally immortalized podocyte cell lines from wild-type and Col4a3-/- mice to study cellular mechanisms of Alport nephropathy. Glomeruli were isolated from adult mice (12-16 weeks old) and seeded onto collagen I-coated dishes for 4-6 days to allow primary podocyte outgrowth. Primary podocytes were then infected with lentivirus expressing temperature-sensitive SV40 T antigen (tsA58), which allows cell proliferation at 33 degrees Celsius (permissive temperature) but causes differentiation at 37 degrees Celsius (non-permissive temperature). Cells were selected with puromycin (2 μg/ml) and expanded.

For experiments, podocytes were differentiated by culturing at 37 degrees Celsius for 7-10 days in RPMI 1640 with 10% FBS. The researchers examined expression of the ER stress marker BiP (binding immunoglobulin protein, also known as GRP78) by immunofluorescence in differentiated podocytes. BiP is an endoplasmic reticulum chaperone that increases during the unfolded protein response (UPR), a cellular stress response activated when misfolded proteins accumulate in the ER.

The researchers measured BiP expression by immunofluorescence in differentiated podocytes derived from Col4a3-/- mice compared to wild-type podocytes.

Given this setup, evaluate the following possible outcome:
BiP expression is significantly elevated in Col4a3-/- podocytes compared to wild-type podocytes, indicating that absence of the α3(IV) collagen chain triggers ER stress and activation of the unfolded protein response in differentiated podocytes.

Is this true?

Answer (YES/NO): YES